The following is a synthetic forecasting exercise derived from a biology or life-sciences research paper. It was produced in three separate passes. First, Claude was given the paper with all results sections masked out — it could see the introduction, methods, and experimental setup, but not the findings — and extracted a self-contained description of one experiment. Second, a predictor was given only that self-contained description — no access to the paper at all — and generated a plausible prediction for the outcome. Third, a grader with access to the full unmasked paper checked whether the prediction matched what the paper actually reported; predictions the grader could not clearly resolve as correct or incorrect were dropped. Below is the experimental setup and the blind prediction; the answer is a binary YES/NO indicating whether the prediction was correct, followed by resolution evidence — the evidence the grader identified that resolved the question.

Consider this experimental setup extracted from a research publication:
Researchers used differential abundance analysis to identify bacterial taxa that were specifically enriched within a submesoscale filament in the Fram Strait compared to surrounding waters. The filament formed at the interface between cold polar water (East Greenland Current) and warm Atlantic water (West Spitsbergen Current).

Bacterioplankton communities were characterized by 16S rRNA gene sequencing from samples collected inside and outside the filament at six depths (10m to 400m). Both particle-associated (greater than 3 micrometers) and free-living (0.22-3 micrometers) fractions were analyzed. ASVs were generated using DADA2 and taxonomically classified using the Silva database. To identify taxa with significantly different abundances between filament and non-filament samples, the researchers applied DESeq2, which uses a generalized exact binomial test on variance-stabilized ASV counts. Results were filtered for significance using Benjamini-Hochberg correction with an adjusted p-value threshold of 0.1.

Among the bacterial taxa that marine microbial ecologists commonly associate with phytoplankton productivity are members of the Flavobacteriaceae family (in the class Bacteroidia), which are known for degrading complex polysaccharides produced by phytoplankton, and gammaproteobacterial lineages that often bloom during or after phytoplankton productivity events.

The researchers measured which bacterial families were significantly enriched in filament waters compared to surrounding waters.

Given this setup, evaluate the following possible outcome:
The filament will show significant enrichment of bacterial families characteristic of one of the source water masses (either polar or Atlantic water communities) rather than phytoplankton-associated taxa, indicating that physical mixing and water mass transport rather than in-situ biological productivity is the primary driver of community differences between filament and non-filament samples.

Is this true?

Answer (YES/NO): NO